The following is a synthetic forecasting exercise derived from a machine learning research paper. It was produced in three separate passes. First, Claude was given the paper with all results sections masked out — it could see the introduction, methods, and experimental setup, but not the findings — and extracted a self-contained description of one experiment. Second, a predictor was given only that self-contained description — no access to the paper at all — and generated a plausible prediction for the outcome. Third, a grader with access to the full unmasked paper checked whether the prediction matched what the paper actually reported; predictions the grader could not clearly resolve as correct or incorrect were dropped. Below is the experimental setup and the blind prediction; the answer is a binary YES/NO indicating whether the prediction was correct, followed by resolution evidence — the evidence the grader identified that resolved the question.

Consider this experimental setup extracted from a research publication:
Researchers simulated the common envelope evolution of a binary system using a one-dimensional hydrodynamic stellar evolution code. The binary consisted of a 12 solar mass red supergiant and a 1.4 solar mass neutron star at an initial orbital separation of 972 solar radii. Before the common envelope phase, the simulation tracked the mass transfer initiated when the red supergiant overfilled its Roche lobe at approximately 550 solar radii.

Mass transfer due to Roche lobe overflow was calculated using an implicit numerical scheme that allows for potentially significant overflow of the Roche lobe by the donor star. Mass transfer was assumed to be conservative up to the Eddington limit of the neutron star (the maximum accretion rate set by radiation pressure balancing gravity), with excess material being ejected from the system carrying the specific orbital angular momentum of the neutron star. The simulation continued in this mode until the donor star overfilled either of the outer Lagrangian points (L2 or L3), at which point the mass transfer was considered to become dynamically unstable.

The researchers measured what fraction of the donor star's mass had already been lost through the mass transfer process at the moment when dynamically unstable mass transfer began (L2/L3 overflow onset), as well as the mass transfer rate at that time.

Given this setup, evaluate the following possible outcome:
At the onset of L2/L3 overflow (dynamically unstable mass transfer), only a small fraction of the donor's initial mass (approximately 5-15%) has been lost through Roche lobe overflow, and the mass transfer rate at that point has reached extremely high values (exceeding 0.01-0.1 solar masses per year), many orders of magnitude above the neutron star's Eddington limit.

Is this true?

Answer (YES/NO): NO